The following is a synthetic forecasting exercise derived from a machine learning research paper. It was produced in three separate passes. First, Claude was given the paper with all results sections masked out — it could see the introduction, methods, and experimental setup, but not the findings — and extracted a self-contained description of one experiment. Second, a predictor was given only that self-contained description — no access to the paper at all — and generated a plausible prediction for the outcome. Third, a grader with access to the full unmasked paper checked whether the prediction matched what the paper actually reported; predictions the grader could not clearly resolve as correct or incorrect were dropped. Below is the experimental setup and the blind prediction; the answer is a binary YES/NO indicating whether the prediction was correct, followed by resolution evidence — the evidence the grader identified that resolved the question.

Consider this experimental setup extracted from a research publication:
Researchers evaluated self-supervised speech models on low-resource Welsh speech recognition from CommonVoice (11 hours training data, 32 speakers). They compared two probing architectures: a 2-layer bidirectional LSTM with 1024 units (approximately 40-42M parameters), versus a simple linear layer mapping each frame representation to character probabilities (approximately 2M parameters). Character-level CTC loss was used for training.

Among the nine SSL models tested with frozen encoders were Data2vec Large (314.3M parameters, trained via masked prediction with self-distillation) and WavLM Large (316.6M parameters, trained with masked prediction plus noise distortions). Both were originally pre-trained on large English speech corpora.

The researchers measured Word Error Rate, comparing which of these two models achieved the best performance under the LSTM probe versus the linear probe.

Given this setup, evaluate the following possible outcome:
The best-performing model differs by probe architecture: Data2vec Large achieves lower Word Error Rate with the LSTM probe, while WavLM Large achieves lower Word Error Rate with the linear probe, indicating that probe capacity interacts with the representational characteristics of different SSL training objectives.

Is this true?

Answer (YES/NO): YES